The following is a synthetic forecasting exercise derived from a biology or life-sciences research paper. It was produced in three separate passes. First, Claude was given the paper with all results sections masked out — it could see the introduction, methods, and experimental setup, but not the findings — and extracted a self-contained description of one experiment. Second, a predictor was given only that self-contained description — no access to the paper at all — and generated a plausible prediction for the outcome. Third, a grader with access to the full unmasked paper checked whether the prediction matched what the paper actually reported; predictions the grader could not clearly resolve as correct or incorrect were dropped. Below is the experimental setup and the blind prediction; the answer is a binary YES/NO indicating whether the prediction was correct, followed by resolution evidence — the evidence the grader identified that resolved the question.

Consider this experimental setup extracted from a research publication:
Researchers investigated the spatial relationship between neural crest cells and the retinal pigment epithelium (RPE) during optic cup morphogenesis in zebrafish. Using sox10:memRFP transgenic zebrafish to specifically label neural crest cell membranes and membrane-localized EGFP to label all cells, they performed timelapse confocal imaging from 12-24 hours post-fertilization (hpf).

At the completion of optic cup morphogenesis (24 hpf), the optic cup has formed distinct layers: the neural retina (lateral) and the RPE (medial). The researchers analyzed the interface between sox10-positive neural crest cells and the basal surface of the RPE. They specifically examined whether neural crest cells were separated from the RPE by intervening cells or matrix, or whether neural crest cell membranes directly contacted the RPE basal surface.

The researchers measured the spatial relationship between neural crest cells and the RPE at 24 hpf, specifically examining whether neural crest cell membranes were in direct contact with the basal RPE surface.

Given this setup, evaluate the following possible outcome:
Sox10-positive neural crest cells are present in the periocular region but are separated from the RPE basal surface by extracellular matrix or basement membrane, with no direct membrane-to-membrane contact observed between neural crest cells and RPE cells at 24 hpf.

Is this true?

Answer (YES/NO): YES